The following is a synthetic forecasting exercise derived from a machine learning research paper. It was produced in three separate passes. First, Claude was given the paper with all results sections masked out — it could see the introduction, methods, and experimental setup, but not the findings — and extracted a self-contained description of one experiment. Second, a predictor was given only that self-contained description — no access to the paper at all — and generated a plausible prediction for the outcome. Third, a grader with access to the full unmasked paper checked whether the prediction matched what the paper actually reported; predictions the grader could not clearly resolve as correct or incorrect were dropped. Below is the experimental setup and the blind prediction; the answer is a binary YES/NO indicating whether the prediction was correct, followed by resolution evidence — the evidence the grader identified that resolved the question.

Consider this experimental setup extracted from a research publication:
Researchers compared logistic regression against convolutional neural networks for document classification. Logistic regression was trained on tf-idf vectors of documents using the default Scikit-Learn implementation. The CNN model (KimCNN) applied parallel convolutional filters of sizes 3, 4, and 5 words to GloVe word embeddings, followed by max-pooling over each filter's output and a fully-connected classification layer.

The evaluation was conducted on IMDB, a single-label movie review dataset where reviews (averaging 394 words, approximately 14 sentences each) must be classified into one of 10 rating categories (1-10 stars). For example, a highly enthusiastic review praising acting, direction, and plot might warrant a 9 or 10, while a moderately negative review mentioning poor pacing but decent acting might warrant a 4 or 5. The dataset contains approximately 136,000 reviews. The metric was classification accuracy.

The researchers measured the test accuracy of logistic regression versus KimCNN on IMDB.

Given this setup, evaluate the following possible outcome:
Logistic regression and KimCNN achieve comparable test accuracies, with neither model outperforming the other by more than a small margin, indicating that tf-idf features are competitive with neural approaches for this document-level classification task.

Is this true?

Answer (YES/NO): YES